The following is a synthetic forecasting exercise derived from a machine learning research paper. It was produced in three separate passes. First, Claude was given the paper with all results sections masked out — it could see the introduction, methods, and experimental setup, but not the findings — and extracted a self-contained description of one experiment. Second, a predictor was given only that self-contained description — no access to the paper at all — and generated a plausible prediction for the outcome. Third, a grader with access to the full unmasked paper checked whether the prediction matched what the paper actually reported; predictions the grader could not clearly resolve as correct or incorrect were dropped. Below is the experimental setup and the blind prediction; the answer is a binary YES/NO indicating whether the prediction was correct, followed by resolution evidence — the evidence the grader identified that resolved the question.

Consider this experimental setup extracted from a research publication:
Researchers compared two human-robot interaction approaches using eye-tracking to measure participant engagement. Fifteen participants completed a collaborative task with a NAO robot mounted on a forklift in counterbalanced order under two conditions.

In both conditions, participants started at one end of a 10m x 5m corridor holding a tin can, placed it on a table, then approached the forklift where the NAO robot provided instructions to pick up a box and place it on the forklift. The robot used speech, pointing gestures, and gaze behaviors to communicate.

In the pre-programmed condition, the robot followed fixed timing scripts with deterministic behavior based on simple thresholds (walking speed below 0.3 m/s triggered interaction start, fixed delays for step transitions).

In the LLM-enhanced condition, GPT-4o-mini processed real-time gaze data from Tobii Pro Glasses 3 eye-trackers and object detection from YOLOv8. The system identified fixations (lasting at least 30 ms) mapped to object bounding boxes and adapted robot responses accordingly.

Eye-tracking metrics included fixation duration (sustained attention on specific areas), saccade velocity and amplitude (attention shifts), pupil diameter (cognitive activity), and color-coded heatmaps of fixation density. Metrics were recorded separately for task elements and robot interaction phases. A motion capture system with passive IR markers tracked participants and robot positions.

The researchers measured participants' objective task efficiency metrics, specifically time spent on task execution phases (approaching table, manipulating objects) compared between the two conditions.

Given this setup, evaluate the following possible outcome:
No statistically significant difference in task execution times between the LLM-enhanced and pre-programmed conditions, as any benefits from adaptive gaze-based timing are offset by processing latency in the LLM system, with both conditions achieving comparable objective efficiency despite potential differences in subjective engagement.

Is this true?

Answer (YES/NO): NO